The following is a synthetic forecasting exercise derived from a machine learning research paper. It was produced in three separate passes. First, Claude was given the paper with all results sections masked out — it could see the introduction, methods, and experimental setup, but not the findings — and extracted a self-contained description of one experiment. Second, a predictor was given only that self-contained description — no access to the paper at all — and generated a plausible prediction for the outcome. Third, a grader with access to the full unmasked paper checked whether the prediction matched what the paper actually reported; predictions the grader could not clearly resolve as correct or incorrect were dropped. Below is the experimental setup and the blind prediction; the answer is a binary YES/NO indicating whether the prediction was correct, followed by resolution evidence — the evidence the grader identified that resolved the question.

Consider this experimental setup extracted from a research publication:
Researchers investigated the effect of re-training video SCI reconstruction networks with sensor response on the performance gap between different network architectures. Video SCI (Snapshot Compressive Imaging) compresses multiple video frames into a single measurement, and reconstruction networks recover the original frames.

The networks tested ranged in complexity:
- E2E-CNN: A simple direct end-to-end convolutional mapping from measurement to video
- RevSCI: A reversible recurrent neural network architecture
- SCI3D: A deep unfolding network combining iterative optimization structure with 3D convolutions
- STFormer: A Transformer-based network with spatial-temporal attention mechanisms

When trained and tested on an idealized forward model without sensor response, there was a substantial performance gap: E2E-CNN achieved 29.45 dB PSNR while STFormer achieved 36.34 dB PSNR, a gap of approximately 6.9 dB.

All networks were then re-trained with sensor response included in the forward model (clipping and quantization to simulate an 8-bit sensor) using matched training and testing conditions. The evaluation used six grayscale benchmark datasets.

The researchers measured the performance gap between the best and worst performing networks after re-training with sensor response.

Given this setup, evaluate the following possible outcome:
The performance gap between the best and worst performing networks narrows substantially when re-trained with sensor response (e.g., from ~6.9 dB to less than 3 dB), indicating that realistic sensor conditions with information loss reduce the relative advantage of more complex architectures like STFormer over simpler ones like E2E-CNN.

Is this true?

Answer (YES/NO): YES